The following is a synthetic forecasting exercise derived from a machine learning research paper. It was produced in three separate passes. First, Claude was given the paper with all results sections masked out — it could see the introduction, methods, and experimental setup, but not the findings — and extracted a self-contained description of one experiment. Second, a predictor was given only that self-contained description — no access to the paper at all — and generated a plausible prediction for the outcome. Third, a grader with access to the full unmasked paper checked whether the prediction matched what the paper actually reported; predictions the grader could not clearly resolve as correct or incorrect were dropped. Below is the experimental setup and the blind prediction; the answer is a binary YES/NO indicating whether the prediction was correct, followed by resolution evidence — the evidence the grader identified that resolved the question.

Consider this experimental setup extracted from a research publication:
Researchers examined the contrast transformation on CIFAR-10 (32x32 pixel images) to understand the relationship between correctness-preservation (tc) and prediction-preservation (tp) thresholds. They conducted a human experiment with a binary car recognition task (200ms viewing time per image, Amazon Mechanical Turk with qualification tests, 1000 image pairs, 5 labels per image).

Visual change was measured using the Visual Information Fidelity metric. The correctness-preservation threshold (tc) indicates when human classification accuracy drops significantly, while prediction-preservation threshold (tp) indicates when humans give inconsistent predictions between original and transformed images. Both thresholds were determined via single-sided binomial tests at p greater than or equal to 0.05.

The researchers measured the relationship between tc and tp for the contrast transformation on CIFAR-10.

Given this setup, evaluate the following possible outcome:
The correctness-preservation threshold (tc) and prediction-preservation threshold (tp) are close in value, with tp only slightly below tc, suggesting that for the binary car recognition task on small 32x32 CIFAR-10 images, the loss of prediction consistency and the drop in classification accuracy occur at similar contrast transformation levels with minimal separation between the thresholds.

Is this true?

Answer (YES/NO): NO